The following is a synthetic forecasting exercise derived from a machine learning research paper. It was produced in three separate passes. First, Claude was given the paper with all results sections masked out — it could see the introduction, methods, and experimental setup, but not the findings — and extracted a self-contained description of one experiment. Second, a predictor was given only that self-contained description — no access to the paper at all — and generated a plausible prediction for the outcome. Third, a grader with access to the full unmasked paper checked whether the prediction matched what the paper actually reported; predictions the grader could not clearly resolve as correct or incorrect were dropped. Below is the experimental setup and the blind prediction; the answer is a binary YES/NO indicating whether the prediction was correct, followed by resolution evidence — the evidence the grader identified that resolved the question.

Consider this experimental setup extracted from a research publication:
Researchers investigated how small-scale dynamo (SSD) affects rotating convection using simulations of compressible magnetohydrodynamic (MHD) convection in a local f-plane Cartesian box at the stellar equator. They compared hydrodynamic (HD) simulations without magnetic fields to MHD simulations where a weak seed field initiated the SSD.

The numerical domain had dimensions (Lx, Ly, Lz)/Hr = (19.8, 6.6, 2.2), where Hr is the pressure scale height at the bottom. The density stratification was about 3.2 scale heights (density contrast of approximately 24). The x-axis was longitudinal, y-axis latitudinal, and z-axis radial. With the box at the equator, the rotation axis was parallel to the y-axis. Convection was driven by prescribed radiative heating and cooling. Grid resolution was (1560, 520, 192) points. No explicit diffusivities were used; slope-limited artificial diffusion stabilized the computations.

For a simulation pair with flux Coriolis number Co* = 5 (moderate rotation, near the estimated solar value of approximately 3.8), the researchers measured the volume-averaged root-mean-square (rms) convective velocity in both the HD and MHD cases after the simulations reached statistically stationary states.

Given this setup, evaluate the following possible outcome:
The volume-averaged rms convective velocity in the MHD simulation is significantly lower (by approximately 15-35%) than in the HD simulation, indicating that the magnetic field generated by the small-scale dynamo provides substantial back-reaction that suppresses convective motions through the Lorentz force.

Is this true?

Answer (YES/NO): YES